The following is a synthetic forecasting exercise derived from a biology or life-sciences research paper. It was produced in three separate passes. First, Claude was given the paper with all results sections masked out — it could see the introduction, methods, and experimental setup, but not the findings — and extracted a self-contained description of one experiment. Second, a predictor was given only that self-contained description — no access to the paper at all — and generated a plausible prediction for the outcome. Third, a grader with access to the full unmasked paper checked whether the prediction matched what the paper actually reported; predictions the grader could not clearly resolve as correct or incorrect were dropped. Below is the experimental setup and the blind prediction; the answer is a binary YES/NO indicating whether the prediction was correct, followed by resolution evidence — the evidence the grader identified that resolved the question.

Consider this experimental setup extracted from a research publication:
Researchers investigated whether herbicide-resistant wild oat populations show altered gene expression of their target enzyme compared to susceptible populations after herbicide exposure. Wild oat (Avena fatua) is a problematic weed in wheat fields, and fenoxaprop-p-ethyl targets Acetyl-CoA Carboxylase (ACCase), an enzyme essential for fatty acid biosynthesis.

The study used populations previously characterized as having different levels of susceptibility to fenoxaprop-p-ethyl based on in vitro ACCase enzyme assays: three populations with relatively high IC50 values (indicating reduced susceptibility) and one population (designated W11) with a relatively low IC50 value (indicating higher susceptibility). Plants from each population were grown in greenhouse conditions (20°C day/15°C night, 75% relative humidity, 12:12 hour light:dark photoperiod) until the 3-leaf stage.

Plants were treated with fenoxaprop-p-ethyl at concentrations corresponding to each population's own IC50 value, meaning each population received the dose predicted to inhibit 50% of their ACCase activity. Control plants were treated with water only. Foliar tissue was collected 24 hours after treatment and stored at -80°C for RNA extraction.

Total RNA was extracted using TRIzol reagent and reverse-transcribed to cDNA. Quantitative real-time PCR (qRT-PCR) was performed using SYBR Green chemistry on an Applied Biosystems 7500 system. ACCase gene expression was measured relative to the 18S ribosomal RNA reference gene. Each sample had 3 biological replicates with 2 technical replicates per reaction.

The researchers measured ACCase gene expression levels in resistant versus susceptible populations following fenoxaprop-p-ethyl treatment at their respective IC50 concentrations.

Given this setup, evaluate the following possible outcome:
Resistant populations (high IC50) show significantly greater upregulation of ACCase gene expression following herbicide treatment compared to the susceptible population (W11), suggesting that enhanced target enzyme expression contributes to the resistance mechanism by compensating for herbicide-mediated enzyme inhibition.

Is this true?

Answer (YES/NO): NO